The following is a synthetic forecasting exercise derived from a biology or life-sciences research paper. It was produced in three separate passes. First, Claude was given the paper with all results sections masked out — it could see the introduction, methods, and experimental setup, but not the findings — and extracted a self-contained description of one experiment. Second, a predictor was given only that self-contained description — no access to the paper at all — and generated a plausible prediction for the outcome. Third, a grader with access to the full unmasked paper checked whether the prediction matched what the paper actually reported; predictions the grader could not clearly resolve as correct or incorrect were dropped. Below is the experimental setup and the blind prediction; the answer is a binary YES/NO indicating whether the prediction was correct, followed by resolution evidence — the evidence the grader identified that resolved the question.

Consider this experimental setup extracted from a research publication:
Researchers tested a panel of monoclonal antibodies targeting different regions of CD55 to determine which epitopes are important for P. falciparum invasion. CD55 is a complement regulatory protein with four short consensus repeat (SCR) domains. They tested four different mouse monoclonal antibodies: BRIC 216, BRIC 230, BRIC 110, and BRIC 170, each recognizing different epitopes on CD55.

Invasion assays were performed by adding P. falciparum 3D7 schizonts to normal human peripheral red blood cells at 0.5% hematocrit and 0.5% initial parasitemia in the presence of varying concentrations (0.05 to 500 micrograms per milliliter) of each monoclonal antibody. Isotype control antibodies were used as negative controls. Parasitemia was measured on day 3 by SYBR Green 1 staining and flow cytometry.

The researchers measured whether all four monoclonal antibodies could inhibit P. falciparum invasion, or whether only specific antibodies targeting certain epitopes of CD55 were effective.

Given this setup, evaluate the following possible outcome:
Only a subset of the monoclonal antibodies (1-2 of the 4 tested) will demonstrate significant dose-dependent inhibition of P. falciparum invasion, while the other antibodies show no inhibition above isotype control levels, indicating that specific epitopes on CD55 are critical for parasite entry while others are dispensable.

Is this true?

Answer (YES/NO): NO